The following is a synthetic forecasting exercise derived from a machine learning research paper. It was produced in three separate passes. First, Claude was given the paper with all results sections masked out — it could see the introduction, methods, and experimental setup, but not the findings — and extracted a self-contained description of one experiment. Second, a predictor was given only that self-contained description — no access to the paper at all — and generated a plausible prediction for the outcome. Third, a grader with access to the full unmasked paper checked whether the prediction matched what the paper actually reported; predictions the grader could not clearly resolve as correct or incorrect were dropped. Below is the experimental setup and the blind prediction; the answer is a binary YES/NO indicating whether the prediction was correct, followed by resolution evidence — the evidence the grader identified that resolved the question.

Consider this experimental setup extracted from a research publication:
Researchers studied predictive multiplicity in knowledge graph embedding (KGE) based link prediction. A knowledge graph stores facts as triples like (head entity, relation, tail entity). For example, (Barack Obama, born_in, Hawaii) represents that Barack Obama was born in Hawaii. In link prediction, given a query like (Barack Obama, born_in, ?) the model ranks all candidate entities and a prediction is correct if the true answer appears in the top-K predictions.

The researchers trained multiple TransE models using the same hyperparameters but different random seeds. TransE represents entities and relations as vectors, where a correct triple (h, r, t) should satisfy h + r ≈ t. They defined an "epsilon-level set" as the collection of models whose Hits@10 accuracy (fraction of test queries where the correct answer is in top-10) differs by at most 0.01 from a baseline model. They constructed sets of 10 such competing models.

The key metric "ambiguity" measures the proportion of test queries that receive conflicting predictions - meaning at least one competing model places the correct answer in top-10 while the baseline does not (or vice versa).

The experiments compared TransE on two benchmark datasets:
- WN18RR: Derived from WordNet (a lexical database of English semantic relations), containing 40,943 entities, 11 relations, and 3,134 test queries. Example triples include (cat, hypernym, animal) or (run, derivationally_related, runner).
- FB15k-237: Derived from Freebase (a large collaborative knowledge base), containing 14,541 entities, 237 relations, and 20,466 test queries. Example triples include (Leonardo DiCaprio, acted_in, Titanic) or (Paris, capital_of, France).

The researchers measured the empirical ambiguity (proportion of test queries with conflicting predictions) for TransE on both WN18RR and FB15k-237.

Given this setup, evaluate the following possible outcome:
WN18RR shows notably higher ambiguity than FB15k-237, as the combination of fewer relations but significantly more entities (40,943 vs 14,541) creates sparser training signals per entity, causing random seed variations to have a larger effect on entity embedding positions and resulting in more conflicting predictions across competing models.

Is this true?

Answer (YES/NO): NO